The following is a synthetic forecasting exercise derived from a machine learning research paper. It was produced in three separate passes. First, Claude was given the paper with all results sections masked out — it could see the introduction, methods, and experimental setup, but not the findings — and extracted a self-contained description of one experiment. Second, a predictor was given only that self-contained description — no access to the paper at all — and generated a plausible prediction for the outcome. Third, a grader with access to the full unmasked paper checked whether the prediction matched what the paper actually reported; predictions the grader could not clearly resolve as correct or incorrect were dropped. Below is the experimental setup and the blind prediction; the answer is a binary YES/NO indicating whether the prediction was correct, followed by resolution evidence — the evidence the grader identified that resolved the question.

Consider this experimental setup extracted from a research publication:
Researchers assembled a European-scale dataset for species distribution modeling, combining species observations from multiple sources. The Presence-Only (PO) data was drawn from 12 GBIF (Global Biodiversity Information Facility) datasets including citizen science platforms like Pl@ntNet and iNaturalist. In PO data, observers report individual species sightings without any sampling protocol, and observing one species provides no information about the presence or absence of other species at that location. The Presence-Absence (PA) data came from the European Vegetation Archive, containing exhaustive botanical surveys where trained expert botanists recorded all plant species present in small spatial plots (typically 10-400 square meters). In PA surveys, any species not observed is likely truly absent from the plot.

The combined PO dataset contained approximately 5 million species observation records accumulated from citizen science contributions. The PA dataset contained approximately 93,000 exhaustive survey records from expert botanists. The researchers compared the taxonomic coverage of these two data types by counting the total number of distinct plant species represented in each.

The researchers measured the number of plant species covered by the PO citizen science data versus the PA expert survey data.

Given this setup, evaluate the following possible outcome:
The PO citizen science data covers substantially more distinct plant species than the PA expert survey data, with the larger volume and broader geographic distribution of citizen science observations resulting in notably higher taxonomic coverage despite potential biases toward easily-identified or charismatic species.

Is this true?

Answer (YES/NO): YES